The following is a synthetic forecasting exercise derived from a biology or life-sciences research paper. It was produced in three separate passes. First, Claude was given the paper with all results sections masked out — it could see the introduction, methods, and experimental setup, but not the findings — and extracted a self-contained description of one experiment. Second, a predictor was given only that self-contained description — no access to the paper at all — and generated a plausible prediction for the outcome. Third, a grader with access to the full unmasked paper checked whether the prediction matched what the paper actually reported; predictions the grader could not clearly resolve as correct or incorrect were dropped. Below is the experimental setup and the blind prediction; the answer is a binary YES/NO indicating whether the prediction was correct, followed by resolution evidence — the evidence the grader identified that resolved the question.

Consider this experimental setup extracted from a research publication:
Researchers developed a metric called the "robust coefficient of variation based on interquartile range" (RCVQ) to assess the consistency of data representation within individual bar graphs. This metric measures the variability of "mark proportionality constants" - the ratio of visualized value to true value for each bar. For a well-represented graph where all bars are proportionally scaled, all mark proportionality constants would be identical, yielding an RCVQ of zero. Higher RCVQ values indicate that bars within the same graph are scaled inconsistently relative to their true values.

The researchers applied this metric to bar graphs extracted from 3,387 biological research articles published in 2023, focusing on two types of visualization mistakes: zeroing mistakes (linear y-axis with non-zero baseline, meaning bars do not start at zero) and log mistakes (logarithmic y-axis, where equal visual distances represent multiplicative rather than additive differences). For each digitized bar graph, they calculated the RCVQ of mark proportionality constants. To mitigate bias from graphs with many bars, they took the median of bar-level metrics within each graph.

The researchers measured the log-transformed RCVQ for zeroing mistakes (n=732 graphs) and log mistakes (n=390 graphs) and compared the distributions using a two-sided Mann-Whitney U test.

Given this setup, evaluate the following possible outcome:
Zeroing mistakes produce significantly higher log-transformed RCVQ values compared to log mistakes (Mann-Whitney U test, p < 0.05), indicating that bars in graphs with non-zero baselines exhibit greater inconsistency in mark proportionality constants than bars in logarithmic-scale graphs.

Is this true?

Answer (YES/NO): NO